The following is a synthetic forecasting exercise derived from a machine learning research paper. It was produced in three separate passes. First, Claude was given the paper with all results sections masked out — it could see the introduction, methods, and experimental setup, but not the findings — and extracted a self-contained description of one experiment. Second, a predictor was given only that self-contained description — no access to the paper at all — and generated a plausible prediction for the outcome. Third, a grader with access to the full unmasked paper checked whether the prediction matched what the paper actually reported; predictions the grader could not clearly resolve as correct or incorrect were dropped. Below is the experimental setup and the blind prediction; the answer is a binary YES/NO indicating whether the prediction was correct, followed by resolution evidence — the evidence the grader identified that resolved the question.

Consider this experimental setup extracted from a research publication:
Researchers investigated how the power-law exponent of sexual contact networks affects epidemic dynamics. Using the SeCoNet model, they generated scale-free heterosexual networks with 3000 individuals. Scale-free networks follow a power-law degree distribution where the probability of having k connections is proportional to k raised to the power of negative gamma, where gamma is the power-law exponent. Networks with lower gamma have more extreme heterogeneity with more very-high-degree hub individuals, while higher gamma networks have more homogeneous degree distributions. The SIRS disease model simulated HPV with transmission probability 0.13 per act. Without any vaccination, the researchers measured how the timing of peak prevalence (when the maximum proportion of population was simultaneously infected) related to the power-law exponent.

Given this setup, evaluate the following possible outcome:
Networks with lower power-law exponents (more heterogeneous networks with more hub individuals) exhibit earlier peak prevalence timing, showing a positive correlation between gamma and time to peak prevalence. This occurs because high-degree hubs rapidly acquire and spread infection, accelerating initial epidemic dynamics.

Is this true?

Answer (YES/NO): YES